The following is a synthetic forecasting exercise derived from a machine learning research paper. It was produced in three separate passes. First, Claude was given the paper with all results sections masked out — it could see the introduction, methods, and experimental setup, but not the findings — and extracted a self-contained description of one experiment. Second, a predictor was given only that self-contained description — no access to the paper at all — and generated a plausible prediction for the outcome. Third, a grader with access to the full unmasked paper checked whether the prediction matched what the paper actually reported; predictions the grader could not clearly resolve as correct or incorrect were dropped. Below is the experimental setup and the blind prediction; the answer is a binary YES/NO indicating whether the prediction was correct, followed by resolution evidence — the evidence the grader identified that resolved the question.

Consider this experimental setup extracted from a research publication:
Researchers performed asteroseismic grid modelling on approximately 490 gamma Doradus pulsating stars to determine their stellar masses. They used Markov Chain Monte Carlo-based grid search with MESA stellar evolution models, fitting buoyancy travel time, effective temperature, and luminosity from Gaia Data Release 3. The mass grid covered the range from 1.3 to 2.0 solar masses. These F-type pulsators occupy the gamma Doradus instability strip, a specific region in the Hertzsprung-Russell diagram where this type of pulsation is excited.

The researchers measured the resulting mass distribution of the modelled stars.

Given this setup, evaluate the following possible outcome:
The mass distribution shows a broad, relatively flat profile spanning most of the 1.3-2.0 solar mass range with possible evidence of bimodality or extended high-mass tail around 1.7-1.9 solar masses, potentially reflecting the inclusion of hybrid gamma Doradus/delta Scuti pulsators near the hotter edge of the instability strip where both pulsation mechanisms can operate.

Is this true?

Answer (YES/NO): NO